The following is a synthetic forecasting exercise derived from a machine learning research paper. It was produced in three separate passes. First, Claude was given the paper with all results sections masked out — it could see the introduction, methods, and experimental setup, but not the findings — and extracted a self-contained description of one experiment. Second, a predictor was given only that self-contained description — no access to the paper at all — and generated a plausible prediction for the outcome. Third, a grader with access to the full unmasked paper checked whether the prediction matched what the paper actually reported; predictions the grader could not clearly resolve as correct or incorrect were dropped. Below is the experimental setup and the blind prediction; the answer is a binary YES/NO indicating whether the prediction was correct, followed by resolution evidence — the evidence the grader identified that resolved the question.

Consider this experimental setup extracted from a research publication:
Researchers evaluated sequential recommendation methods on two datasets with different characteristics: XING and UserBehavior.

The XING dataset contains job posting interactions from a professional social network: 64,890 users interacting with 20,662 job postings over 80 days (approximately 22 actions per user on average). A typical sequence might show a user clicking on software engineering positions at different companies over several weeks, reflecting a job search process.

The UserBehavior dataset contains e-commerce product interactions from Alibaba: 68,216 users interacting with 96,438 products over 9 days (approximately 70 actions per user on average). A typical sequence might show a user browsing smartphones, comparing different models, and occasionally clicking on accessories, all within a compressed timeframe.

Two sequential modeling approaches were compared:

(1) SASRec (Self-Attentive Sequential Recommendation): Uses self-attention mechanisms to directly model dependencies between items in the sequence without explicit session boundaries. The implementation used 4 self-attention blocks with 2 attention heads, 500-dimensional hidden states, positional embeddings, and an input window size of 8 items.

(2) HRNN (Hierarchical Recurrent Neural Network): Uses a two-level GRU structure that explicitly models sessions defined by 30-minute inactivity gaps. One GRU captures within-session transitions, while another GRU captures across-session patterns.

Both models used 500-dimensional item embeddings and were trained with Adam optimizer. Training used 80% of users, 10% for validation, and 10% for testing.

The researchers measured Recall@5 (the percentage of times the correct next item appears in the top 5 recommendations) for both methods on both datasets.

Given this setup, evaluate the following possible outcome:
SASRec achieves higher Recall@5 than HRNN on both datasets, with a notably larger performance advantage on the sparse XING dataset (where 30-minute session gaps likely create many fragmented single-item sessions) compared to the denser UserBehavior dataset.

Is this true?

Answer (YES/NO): NO